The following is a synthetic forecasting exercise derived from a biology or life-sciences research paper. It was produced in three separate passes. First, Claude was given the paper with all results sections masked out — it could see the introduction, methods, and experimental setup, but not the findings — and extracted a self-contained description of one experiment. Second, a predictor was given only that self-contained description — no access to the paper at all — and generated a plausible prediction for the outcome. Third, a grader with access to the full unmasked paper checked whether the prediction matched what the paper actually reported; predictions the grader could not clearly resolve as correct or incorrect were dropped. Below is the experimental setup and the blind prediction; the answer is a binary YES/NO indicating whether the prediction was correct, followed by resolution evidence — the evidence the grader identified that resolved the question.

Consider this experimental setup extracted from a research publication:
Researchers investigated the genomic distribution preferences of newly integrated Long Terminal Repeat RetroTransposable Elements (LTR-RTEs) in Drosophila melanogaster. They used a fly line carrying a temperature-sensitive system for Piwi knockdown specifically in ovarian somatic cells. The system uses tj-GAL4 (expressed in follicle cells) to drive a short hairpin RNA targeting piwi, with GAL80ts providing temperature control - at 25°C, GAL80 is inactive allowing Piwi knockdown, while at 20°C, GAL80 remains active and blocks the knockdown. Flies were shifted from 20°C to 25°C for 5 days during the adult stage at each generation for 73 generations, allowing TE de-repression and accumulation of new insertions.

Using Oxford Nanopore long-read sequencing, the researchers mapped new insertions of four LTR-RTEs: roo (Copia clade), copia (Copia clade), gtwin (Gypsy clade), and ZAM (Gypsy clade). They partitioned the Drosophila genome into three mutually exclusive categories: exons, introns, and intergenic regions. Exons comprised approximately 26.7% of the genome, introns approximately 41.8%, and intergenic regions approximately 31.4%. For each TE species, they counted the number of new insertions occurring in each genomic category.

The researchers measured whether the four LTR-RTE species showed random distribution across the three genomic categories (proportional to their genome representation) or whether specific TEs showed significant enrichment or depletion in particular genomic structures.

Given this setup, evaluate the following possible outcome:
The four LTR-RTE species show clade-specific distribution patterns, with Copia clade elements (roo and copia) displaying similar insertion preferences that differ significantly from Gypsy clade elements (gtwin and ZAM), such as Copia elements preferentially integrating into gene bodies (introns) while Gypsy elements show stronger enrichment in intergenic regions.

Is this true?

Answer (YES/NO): NO